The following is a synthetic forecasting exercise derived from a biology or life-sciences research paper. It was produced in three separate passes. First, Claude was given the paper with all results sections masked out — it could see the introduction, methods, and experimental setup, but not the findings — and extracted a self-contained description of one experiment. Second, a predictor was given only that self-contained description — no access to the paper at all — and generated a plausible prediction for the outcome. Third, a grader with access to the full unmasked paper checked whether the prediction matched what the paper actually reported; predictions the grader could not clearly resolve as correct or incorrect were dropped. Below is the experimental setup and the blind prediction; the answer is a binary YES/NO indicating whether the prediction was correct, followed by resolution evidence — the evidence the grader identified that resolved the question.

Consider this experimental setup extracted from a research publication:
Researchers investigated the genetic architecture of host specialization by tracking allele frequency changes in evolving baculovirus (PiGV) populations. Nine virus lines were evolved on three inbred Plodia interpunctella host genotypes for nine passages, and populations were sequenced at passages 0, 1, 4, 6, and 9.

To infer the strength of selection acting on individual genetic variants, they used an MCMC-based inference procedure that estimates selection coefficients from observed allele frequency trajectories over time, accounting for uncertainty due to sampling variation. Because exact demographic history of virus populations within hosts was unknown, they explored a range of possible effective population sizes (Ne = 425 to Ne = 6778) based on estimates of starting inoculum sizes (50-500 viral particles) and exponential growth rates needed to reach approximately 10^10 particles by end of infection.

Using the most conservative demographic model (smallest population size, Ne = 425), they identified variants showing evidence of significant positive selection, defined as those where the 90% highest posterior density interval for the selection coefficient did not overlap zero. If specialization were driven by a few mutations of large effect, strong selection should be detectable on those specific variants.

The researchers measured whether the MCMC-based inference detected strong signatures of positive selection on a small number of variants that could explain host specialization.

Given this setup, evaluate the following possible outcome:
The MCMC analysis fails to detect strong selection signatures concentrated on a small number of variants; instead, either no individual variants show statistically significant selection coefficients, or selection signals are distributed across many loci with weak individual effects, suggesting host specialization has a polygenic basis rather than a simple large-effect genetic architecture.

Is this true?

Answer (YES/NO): YES